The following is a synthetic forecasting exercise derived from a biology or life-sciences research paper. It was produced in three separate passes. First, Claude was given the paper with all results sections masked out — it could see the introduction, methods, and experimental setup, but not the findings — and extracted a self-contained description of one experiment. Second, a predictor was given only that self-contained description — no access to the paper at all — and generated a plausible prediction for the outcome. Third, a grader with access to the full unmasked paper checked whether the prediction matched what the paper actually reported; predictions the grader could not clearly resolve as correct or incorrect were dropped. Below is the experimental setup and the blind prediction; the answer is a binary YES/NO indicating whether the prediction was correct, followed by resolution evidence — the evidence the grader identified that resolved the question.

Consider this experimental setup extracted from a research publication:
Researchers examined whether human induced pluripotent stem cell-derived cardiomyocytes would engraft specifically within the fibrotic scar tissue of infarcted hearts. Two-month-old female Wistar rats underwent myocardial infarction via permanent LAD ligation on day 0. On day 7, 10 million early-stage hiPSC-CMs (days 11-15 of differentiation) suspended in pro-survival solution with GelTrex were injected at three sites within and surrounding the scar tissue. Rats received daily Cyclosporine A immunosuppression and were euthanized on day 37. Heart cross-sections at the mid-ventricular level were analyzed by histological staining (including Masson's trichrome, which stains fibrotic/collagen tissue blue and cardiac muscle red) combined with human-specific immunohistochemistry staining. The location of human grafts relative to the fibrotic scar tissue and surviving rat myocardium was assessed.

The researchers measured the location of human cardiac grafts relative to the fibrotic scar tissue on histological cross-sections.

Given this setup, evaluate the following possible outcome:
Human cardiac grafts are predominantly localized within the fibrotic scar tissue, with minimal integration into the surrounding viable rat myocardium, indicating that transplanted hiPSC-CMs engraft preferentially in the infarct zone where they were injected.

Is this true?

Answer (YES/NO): YES